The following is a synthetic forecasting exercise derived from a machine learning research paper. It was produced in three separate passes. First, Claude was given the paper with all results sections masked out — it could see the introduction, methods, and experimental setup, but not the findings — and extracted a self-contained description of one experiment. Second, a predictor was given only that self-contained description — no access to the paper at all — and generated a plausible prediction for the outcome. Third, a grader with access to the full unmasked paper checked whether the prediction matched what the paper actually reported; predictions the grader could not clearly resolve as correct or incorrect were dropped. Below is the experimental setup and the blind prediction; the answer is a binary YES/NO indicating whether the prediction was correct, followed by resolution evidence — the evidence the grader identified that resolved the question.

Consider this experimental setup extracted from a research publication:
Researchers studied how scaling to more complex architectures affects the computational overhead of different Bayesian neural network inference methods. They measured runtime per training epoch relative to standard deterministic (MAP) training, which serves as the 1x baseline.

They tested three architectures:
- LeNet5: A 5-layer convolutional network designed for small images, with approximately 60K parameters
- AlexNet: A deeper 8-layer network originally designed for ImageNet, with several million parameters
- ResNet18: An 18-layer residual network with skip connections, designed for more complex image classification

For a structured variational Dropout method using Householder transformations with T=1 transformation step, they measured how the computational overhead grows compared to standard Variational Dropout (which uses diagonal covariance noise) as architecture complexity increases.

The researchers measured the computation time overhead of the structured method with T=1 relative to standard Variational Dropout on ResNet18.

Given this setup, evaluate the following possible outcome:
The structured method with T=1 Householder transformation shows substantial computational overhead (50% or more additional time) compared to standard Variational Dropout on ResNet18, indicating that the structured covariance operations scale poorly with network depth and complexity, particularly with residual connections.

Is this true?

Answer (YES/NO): NO